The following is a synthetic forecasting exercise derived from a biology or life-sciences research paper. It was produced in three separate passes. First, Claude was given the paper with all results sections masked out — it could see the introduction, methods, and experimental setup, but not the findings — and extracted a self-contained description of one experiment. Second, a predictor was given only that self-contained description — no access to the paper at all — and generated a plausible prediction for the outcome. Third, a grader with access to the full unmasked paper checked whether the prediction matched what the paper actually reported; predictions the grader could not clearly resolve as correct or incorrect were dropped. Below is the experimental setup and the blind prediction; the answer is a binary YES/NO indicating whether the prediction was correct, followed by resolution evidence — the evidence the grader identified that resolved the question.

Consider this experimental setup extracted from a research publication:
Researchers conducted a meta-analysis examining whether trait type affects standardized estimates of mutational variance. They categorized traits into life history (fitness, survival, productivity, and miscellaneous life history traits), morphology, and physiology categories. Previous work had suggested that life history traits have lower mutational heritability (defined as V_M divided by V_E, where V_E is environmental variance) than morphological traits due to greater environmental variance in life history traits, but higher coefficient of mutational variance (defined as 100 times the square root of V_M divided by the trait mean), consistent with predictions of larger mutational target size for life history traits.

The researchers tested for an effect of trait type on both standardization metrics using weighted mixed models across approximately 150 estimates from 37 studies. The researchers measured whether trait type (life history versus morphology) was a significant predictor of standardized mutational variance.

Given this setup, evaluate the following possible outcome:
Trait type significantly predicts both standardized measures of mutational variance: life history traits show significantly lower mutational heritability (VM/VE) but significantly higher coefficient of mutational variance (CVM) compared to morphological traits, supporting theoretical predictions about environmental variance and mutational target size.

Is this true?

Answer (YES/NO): NO